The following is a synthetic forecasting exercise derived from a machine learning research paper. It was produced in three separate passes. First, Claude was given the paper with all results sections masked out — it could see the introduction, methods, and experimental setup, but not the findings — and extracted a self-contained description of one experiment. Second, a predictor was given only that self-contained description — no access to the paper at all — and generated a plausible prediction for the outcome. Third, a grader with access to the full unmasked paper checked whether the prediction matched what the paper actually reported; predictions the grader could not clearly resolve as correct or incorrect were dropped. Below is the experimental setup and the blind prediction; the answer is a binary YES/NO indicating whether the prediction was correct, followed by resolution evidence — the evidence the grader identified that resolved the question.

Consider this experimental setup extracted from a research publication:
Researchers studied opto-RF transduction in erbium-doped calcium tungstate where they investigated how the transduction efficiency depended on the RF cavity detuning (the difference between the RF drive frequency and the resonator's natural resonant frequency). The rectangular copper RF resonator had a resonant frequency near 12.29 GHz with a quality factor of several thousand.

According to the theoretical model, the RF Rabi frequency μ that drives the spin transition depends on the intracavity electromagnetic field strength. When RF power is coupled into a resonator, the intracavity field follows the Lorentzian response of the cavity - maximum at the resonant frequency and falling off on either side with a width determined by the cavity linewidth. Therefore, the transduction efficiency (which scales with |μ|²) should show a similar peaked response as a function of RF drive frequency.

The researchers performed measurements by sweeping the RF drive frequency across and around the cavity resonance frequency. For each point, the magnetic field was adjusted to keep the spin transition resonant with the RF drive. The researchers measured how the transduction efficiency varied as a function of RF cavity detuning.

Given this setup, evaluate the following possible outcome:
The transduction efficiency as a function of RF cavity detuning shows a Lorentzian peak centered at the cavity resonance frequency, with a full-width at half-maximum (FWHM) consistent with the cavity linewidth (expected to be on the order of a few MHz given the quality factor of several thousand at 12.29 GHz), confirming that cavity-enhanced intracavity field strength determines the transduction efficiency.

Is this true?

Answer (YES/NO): NO